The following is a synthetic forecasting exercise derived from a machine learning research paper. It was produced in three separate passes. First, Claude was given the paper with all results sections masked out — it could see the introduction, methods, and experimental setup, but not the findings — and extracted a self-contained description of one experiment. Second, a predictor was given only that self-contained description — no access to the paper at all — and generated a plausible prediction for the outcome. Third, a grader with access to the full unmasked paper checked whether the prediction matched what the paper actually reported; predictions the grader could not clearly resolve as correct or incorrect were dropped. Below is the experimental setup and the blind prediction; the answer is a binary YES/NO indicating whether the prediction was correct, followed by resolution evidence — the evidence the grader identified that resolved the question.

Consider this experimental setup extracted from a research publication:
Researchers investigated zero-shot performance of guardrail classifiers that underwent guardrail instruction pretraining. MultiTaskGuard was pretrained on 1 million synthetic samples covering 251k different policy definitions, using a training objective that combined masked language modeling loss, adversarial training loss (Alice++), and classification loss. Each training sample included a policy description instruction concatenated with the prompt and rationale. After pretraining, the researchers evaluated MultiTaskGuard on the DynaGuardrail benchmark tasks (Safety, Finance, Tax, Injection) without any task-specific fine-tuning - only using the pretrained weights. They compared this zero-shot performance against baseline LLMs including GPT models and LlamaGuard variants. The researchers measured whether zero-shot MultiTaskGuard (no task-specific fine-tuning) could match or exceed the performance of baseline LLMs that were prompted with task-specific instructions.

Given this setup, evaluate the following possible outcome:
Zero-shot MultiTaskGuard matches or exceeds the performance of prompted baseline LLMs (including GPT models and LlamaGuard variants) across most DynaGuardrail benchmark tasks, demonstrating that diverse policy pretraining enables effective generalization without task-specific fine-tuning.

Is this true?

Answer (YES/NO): YES